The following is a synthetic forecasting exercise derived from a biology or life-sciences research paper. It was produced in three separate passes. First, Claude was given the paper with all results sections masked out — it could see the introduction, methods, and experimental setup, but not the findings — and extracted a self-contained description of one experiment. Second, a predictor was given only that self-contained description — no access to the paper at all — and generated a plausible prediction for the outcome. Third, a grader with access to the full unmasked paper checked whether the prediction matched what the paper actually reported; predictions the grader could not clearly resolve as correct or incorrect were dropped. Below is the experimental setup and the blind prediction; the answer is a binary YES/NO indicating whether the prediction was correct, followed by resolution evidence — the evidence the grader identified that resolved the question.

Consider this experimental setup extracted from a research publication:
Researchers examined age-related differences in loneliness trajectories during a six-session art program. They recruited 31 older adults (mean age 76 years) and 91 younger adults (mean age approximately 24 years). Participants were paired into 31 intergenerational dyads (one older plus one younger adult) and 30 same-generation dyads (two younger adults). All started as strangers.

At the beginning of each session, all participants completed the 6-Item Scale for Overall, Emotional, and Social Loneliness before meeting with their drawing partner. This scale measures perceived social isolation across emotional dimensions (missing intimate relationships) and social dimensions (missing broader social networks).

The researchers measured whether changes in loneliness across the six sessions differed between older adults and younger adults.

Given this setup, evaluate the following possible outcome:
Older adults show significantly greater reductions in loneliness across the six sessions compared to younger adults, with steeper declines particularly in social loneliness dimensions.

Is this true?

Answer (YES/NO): NO